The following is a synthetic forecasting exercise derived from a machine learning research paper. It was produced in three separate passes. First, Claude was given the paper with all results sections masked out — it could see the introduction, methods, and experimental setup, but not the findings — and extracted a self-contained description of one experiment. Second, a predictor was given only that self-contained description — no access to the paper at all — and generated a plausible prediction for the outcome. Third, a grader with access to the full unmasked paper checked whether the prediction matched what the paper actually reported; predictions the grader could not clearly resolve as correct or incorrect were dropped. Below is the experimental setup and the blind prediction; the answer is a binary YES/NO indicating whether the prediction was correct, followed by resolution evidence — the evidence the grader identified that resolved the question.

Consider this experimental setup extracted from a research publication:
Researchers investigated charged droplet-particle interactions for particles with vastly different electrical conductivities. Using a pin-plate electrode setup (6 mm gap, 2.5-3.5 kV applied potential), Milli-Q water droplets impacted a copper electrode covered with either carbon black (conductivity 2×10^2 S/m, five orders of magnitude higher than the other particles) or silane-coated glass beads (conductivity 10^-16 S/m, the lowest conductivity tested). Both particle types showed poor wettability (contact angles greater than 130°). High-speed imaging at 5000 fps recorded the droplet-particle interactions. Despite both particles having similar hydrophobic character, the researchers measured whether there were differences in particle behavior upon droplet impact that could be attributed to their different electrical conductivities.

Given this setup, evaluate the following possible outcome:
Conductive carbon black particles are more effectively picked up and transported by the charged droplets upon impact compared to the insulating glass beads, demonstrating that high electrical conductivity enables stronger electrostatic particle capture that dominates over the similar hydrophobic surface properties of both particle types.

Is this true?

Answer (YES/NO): YES